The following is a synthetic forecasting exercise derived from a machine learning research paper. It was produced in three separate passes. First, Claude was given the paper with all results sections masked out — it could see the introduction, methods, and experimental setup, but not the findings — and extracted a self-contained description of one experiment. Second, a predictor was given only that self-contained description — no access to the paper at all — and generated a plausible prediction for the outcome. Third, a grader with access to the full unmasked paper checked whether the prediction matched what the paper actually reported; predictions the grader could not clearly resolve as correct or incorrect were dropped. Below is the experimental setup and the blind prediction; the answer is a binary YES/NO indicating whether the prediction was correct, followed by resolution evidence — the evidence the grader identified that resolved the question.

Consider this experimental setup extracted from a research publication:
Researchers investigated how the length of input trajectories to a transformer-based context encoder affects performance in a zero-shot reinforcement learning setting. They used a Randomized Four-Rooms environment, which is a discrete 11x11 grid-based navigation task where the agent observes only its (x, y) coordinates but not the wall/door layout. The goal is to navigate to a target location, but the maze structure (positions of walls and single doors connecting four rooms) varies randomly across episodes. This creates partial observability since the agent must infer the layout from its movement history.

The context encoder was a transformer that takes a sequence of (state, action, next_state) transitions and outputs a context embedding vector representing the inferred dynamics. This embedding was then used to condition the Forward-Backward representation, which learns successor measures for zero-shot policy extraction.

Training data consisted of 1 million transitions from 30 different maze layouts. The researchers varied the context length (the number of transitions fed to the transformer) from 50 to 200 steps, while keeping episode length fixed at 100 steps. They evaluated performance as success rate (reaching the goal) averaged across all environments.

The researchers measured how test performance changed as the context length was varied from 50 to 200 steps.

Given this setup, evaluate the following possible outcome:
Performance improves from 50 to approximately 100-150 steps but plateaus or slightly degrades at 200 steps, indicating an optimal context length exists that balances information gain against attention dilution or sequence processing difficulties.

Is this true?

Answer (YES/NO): NO